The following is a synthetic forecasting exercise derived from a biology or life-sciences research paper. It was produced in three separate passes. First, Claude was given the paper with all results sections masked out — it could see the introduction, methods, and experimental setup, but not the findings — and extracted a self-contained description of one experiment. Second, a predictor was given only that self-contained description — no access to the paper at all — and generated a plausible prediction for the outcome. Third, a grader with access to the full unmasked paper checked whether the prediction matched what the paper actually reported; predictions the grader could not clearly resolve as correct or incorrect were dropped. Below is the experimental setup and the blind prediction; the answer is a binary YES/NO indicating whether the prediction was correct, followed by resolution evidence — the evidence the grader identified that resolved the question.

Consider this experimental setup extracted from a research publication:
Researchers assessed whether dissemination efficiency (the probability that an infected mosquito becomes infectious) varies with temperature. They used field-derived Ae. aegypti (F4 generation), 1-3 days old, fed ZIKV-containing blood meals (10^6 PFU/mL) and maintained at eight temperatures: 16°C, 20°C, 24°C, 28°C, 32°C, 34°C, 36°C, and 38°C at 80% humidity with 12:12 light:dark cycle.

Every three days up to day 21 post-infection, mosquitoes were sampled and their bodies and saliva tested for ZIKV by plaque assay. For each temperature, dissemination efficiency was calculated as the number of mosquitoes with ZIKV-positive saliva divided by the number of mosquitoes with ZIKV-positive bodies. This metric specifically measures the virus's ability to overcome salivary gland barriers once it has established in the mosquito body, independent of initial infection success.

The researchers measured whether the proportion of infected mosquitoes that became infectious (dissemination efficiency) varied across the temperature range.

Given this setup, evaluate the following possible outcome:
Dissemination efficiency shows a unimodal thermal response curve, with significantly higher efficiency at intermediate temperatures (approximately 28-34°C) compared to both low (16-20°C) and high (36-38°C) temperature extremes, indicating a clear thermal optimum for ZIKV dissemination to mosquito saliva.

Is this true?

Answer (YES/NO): YES